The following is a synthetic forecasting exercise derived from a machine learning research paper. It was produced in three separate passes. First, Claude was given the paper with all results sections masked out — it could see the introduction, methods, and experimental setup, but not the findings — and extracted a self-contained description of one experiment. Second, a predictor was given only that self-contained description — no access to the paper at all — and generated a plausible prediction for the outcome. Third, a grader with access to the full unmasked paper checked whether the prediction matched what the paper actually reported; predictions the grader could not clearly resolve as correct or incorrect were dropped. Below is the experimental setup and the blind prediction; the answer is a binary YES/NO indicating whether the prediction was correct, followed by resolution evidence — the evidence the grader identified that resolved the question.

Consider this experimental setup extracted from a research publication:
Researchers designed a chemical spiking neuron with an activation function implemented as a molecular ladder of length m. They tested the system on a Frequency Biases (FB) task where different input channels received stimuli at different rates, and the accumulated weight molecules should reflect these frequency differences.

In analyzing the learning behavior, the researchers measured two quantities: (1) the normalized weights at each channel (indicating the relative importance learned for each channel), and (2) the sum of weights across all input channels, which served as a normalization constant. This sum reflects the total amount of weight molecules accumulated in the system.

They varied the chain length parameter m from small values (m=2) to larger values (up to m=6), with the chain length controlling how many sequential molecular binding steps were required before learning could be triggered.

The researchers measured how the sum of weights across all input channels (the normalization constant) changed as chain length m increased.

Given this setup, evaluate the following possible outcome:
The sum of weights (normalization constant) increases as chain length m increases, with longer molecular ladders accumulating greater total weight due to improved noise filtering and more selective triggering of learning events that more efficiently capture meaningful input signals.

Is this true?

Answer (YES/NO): NO